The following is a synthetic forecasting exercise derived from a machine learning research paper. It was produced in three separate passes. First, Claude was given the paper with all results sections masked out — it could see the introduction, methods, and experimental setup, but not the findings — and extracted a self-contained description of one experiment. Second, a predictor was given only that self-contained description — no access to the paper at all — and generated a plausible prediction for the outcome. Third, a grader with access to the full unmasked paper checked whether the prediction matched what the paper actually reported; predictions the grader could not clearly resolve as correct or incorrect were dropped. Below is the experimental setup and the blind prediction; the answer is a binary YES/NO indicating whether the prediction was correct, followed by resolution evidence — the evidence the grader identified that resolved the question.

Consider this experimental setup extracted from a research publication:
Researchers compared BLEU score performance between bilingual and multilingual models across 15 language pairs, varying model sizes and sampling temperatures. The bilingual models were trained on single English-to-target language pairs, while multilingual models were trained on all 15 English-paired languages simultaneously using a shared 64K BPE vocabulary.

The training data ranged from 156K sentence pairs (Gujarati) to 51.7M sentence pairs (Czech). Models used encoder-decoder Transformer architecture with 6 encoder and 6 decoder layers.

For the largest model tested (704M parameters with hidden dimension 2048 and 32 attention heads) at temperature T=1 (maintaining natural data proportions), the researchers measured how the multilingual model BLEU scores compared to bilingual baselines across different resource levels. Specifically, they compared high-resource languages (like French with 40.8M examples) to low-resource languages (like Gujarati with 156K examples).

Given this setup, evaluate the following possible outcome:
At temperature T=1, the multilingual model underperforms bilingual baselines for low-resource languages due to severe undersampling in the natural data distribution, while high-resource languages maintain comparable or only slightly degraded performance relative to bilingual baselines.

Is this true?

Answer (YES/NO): NO